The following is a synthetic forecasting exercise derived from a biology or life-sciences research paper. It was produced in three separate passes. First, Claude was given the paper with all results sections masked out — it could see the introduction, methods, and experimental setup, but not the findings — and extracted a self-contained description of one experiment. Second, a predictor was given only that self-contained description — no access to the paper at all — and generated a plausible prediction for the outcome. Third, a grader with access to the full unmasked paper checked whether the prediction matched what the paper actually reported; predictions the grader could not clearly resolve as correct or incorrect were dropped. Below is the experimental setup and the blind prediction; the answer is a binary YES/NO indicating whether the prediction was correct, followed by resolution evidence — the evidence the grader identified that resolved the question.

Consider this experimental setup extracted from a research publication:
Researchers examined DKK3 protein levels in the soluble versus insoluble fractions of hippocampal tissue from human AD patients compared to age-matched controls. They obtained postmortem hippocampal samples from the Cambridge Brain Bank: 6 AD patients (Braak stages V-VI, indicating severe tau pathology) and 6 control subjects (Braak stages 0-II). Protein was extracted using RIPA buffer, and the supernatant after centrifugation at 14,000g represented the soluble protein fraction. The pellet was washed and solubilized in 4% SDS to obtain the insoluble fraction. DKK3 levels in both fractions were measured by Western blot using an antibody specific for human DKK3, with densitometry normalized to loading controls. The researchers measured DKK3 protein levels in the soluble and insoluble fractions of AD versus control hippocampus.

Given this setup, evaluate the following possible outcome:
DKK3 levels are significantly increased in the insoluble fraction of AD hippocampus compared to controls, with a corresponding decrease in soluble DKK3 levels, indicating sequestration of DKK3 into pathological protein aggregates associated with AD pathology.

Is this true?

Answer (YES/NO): NO